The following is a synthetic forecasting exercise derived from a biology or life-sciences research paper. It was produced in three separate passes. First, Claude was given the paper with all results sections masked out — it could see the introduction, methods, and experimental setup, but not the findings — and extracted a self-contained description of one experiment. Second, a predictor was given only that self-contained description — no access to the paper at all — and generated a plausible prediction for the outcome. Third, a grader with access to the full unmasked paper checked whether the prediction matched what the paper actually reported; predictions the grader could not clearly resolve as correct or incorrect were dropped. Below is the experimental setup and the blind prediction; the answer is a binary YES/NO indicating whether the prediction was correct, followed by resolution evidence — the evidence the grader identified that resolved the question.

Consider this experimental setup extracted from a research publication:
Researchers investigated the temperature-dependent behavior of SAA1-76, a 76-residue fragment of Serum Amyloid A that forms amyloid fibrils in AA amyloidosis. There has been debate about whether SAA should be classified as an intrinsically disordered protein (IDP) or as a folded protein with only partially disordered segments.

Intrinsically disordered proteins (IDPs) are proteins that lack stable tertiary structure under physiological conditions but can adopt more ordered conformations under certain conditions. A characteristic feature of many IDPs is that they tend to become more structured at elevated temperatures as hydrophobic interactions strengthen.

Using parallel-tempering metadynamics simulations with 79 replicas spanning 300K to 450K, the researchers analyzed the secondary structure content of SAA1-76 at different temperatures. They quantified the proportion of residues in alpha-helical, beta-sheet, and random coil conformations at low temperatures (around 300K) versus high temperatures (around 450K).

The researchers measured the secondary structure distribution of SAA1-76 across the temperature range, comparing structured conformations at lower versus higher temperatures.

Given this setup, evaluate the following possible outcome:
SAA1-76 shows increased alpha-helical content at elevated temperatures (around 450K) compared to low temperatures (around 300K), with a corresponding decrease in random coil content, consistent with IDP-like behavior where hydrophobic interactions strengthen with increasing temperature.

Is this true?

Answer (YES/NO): NO